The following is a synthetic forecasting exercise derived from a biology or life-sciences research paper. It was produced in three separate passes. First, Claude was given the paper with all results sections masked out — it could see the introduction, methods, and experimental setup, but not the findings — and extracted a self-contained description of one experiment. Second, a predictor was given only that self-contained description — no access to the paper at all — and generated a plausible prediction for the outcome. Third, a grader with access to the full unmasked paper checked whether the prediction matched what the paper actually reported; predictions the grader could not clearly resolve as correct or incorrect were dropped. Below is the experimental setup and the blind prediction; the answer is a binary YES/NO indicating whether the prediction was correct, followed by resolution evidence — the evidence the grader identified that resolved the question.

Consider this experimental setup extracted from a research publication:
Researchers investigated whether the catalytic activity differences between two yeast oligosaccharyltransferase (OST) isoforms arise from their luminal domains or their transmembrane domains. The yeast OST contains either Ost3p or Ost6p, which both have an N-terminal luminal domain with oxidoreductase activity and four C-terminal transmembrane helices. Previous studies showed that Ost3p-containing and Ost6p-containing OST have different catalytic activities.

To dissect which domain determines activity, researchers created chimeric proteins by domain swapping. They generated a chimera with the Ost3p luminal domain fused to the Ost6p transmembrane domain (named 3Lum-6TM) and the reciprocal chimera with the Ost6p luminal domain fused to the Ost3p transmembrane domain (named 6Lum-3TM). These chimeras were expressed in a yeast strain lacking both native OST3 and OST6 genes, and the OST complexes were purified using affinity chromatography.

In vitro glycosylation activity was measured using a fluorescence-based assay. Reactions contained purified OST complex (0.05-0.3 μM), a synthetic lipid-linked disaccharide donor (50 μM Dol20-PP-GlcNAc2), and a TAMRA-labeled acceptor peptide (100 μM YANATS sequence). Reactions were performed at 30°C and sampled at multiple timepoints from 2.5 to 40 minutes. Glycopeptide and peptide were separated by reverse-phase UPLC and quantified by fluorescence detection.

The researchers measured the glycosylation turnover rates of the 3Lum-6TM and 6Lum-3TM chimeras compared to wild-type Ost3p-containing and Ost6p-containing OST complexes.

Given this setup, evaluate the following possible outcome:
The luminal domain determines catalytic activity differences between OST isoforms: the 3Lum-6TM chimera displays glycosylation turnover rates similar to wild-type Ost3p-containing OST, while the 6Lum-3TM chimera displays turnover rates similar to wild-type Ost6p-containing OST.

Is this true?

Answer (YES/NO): NO